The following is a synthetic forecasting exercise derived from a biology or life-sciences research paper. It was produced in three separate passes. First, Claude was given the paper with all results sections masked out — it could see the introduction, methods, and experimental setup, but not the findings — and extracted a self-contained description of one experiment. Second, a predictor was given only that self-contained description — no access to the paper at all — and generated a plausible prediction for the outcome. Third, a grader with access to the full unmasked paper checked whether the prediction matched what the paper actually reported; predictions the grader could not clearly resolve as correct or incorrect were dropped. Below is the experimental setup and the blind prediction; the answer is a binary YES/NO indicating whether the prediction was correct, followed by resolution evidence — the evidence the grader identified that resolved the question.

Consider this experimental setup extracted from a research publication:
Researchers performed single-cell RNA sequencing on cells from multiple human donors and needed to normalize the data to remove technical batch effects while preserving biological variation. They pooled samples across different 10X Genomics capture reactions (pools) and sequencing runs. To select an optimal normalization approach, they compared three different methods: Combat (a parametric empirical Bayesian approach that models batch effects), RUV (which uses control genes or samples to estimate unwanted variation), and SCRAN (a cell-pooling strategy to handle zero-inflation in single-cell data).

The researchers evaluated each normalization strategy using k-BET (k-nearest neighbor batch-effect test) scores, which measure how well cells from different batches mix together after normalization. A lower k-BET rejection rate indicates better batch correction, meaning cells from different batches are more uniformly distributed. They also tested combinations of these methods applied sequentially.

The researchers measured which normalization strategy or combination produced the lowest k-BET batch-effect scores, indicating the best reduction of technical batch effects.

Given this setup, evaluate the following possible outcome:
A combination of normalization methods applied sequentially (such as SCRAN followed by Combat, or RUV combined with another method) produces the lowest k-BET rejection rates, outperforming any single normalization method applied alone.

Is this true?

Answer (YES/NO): YES